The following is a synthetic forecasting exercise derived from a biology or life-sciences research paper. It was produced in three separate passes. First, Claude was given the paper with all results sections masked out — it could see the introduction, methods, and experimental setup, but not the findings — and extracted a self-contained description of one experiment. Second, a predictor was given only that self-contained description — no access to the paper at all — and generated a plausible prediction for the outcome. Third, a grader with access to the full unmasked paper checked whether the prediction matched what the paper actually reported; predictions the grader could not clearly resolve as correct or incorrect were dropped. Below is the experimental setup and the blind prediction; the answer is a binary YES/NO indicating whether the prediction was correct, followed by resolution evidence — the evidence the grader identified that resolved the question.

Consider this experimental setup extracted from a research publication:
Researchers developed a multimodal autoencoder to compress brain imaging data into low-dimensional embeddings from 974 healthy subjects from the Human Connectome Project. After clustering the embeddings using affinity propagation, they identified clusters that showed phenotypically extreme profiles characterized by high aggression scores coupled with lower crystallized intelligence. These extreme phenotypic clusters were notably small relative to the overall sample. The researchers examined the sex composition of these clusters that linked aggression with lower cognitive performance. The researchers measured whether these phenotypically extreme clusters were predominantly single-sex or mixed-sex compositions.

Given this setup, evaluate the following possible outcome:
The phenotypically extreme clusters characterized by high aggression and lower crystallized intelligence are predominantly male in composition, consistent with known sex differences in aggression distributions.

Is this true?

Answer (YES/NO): NO